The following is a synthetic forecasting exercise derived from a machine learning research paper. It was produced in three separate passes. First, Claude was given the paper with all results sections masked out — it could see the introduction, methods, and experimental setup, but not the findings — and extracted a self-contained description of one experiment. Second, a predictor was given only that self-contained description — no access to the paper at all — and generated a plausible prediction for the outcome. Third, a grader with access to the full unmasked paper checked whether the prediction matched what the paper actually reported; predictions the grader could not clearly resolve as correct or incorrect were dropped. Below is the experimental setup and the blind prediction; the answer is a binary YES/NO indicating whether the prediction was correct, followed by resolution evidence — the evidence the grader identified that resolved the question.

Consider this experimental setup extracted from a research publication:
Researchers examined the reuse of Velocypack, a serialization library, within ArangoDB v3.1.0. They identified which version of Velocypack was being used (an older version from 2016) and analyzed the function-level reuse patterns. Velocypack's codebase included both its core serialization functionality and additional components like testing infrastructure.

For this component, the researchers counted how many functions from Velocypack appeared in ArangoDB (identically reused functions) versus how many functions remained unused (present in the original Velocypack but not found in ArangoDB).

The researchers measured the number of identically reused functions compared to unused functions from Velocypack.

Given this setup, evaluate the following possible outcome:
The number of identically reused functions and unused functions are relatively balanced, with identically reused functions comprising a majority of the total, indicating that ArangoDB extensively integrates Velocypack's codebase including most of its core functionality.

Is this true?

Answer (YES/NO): NO